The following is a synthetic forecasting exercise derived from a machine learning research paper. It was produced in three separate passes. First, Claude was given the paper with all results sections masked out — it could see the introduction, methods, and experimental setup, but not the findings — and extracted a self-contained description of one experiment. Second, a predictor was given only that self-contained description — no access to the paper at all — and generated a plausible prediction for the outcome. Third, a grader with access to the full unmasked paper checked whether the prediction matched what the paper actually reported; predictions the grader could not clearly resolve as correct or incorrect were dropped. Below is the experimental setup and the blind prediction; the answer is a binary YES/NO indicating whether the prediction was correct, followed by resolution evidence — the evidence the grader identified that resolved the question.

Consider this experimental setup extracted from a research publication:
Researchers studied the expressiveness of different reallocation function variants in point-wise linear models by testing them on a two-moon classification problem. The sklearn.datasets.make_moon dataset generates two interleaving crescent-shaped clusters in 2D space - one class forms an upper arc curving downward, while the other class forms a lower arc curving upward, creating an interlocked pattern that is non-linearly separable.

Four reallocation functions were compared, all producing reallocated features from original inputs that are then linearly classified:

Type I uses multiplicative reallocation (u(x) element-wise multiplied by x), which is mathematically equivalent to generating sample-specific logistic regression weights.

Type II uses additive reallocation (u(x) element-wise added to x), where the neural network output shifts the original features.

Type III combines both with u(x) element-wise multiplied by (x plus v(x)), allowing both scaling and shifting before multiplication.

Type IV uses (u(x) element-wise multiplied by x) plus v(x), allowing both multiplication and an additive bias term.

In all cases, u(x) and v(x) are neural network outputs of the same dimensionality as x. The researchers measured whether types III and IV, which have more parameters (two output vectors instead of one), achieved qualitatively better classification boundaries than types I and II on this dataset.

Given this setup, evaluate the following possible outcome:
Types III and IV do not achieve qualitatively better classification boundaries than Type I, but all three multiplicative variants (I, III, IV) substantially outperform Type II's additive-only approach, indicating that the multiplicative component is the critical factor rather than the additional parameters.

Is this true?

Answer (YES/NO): NO